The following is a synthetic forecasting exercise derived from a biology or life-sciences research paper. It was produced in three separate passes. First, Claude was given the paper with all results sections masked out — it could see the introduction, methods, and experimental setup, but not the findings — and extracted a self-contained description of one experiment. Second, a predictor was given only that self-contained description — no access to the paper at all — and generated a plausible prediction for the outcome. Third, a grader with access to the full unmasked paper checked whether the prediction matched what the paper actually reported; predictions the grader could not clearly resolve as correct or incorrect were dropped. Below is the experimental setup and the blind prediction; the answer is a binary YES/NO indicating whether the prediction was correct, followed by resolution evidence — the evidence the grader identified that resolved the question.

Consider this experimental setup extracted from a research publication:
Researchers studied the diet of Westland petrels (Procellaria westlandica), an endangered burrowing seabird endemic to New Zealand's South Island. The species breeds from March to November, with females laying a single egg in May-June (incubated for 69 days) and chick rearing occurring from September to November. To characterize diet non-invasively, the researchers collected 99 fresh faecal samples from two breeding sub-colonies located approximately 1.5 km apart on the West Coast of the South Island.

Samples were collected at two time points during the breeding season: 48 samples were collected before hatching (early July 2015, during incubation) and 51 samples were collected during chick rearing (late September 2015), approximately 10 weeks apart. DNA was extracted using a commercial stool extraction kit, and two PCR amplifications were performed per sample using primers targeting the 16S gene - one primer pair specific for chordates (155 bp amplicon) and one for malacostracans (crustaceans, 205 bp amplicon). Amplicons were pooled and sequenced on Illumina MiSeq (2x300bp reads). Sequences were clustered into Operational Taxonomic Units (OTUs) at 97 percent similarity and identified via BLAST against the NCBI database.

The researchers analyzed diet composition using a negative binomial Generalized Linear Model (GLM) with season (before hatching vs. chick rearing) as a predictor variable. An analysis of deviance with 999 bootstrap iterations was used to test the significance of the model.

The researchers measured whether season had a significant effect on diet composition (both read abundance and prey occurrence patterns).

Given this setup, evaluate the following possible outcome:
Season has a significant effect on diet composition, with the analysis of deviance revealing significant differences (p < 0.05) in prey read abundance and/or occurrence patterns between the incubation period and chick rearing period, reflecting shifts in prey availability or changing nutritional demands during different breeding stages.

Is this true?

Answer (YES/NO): YES